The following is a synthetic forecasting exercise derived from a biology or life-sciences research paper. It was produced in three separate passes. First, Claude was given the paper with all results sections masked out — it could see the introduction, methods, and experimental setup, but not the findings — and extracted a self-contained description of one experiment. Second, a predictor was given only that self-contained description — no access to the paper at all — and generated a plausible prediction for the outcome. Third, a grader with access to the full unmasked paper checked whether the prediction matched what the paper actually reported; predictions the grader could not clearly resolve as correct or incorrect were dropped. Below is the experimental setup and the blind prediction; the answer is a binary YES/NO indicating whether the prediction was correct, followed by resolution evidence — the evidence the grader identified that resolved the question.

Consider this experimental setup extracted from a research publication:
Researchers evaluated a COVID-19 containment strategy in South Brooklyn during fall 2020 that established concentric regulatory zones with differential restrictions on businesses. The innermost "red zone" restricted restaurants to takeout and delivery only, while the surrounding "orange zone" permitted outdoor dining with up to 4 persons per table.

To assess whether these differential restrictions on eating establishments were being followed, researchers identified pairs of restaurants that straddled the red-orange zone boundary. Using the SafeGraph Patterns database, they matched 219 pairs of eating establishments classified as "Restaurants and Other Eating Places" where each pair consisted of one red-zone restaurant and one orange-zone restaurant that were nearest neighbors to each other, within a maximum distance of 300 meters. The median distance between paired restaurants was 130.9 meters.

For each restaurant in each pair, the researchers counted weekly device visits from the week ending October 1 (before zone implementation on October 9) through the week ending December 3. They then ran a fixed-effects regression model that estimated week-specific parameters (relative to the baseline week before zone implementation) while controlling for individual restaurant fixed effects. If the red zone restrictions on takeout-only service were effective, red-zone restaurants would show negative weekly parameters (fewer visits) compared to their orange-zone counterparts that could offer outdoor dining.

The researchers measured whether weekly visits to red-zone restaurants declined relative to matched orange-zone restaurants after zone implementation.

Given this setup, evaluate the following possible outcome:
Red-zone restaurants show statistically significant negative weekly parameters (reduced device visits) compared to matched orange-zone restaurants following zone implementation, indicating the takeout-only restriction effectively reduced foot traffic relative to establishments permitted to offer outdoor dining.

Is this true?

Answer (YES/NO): YES